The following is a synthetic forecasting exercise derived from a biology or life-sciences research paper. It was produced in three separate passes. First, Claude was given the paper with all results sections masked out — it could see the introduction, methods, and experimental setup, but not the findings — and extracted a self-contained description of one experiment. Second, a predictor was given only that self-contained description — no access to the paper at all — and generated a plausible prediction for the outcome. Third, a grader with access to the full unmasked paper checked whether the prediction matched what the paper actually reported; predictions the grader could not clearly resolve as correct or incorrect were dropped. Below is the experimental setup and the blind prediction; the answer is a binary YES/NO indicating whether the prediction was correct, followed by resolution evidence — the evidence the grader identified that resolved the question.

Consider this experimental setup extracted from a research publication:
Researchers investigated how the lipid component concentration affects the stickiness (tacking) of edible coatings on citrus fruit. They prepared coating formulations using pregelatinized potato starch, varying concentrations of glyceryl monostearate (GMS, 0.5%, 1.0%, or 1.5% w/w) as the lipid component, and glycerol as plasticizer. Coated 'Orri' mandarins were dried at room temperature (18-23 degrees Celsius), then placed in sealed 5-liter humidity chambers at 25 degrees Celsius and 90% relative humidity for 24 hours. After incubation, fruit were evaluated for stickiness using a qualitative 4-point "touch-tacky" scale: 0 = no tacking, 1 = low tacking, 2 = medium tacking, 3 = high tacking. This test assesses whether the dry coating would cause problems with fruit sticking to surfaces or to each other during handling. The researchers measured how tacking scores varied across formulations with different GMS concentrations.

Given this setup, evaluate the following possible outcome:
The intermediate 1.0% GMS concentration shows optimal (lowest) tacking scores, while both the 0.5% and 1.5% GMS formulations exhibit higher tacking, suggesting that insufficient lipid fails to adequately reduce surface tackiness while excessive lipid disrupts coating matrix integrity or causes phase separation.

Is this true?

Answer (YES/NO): NO